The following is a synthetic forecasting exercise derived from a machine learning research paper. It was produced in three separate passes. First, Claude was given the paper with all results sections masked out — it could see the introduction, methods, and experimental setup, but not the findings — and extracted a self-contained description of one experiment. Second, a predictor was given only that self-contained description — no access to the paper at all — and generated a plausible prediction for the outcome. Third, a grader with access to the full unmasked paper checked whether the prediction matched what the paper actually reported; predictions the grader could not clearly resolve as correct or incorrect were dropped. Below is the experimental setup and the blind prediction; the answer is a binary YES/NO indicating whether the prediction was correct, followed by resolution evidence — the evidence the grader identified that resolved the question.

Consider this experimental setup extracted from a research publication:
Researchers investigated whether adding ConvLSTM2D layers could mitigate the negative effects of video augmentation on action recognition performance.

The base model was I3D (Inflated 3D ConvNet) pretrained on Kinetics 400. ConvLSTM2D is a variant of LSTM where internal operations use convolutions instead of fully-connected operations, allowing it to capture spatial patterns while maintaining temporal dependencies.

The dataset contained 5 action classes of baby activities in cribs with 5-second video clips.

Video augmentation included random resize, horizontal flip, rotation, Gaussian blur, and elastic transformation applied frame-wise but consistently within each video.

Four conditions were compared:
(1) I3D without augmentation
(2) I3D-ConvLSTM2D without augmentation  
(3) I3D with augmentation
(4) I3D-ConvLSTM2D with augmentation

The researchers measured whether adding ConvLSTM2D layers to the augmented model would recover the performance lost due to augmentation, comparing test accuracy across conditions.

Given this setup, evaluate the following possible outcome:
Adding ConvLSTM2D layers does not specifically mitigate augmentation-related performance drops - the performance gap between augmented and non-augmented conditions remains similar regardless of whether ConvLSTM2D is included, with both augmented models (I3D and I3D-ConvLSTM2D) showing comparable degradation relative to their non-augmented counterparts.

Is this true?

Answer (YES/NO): YES